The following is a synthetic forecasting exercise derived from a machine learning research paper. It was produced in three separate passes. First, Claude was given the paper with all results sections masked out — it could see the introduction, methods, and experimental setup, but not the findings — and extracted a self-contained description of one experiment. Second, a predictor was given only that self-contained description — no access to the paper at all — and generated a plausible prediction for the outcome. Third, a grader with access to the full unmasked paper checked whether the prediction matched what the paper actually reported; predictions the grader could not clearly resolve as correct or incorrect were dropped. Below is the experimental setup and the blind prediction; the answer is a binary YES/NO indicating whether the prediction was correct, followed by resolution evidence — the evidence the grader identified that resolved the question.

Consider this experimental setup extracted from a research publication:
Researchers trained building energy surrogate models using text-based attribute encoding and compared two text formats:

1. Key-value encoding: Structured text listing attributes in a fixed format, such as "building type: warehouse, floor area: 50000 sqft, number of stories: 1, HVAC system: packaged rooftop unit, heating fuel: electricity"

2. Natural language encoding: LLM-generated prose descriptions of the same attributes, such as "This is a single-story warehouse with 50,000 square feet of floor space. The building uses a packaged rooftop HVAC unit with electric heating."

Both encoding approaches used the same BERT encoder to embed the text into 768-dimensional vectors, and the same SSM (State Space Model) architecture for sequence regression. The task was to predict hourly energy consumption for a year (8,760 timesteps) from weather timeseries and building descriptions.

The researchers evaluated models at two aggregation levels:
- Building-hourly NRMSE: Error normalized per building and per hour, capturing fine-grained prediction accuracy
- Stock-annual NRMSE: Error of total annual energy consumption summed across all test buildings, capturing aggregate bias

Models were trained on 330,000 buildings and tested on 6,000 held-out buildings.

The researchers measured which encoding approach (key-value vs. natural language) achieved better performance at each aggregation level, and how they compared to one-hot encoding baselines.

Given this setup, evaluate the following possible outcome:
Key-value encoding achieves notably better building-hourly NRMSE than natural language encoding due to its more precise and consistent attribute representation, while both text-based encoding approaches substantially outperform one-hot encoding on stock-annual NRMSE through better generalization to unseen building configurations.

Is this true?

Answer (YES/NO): NO